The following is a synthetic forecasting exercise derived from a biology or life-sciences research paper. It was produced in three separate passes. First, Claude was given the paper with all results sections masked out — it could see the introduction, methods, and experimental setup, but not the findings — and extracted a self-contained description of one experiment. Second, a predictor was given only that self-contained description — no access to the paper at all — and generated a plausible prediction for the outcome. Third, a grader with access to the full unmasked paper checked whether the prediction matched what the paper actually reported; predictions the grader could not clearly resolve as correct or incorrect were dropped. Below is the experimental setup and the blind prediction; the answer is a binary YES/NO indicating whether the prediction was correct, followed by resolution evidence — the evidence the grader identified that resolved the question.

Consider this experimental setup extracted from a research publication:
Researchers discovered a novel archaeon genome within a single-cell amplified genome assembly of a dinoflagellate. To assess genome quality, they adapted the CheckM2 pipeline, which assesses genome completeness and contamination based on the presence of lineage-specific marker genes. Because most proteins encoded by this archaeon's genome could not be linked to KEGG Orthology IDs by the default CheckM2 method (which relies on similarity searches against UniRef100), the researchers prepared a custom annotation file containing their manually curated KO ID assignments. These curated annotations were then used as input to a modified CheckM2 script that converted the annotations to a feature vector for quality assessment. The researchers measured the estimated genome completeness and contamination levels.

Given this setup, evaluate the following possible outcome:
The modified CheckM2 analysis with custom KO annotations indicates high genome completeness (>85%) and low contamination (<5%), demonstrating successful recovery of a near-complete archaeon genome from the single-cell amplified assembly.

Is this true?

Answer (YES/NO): NO